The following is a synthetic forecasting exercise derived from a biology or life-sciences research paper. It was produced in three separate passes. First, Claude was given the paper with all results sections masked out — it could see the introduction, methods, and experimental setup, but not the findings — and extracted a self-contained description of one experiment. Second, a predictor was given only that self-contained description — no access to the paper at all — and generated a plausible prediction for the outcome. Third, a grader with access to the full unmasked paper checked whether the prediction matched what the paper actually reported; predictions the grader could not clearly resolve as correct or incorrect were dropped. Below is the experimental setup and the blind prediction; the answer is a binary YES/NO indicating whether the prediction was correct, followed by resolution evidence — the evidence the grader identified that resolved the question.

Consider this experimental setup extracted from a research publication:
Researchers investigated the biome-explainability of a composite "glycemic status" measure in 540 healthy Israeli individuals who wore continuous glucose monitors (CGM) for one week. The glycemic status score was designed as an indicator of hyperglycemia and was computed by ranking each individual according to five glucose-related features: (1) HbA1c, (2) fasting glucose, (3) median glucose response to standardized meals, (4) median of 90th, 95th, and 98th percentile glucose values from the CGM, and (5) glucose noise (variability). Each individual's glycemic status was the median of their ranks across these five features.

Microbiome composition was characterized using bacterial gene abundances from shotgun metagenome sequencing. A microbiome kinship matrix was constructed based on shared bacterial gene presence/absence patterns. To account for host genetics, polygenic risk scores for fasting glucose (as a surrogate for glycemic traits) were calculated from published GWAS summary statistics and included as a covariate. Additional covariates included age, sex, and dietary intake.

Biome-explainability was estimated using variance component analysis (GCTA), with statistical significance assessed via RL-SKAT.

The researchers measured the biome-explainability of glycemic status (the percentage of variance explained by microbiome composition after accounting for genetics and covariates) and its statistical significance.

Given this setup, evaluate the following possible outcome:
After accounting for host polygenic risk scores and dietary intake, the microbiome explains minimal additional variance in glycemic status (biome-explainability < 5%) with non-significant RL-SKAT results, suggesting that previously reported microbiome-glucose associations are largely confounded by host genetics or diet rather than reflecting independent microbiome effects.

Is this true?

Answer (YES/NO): NO